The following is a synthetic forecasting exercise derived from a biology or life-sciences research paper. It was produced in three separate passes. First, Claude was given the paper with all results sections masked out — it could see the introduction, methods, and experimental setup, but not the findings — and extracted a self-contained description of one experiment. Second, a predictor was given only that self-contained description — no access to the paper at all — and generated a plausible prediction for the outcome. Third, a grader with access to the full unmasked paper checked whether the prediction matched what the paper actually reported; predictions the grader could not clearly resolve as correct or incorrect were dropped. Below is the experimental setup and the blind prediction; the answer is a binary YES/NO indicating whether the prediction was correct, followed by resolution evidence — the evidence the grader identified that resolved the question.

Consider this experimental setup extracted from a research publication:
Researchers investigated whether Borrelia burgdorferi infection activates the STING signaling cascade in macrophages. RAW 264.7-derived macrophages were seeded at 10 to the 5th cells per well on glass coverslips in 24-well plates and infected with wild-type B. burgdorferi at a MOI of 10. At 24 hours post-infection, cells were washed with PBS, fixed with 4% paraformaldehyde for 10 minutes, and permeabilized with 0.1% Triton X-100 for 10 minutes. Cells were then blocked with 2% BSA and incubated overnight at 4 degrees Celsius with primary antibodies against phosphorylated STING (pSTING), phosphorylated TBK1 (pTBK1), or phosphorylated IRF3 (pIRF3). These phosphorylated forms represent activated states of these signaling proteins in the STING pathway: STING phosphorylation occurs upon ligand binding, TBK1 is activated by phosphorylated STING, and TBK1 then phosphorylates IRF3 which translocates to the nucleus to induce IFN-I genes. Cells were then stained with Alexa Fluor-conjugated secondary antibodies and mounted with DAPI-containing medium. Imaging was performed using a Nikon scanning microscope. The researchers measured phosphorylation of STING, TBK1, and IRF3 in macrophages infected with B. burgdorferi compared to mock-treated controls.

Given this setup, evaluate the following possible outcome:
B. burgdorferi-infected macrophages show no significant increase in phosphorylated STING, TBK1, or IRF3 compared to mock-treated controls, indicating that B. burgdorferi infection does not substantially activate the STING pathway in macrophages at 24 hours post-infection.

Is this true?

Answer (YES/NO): NO